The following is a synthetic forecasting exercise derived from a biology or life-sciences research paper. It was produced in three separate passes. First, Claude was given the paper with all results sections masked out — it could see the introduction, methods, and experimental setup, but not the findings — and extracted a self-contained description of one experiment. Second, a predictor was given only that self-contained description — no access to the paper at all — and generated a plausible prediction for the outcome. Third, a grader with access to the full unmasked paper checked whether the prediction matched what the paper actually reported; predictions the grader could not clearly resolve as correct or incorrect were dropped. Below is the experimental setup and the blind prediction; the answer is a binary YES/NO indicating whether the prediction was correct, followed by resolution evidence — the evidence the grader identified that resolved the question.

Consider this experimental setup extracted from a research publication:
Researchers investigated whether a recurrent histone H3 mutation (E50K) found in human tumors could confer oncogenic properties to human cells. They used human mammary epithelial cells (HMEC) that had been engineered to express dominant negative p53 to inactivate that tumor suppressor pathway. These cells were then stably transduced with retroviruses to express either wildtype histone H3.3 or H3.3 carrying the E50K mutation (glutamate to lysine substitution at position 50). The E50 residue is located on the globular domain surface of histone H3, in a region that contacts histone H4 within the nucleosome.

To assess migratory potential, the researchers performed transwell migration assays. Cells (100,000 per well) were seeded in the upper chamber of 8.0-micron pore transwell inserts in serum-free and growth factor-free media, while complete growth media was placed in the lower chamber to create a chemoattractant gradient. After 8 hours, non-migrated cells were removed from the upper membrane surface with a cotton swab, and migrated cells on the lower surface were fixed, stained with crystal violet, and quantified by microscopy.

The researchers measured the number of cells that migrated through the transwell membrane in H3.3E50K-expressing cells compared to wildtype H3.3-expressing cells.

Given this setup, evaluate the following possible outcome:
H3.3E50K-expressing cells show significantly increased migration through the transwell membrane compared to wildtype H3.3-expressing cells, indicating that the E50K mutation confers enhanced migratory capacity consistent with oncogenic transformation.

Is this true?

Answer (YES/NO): YES